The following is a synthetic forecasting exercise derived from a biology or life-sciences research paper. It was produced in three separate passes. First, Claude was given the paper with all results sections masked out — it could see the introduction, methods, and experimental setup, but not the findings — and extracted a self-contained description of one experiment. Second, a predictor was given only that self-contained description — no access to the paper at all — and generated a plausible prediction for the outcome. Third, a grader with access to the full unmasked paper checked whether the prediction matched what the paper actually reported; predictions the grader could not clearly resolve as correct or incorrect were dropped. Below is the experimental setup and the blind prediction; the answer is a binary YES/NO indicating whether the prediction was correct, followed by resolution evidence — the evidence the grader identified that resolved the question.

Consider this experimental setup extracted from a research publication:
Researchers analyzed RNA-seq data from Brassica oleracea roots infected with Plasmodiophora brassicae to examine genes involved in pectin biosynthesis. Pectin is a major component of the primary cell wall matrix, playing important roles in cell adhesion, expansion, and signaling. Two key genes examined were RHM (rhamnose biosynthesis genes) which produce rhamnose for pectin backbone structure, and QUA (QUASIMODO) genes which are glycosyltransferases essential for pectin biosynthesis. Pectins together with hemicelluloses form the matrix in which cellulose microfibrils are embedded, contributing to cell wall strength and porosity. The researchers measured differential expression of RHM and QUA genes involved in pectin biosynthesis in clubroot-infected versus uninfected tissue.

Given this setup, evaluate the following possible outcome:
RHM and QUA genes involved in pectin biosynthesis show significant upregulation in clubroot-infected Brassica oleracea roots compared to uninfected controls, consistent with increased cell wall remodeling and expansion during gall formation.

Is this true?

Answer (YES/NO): NO